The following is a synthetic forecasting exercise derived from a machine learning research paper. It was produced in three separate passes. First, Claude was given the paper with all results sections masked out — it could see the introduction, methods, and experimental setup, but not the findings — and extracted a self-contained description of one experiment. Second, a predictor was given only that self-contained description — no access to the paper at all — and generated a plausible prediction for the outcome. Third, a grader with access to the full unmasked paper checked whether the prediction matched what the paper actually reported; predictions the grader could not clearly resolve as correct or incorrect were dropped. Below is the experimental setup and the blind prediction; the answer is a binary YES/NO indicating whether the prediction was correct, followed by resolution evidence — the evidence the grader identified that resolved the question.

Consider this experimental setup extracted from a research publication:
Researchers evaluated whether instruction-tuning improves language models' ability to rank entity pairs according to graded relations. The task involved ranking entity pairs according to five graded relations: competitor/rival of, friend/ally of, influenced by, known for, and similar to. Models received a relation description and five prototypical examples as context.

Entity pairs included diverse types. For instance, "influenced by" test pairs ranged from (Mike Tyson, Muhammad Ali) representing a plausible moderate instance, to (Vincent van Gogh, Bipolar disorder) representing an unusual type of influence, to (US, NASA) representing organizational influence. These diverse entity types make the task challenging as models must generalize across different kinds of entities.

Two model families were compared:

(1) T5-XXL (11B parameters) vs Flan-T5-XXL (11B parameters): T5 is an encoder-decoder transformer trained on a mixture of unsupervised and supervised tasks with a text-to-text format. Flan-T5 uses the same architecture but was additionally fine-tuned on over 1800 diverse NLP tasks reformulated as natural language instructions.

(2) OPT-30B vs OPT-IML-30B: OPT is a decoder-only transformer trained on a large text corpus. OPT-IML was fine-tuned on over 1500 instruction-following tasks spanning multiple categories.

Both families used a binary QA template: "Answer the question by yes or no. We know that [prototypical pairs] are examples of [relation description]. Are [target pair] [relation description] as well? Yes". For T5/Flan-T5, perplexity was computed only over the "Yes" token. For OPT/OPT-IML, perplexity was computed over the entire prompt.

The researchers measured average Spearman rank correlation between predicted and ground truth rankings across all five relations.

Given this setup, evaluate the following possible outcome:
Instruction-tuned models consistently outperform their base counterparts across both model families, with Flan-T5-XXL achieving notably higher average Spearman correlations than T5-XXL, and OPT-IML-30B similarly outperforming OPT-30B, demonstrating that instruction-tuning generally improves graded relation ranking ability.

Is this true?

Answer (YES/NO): NO